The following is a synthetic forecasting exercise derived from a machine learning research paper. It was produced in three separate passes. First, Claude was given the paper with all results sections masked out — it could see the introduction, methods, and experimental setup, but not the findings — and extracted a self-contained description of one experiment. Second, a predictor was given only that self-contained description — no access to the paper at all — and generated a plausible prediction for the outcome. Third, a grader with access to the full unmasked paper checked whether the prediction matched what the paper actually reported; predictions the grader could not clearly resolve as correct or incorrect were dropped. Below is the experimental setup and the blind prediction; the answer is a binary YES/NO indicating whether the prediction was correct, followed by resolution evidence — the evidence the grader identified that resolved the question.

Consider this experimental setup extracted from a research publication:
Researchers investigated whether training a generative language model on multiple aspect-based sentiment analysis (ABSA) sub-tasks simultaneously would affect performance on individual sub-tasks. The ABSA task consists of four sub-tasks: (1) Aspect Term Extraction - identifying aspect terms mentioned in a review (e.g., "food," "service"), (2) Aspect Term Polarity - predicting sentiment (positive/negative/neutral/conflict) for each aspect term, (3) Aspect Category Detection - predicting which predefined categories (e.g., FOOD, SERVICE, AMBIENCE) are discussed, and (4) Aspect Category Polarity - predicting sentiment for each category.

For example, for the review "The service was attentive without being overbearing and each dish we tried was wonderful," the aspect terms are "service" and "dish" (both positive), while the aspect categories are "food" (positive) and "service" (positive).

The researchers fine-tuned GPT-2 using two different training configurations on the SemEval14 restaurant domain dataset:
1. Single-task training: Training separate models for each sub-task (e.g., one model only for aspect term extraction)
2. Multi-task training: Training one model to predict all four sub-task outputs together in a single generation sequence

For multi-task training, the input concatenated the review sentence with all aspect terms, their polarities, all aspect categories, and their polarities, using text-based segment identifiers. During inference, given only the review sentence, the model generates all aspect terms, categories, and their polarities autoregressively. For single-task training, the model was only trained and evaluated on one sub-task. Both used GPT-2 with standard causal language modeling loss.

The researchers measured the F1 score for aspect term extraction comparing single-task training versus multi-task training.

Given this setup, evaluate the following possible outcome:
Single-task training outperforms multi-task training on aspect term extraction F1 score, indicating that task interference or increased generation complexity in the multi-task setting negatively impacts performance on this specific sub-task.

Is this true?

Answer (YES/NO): NO